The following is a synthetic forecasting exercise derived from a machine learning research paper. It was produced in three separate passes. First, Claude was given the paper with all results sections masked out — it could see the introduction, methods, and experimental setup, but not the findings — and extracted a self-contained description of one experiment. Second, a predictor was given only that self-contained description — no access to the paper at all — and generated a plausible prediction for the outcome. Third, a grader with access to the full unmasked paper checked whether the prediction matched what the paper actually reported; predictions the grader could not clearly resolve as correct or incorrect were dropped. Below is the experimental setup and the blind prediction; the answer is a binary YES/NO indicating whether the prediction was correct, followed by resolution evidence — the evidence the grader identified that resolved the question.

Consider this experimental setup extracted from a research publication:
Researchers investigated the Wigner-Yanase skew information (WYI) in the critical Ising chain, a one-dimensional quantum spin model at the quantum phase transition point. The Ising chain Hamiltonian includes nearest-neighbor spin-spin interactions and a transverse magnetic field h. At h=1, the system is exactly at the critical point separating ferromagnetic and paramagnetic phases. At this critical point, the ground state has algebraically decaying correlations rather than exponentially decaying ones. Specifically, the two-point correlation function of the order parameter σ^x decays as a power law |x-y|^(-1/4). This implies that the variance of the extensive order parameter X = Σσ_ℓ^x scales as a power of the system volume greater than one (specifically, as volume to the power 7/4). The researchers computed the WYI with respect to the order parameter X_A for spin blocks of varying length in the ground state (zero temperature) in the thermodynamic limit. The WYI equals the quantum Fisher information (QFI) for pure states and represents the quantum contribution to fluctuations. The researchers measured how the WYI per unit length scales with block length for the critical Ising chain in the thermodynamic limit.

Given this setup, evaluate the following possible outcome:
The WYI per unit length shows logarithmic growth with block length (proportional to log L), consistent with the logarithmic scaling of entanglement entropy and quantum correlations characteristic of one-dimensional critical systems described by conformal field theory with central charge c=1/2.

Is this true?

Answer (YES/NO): NO